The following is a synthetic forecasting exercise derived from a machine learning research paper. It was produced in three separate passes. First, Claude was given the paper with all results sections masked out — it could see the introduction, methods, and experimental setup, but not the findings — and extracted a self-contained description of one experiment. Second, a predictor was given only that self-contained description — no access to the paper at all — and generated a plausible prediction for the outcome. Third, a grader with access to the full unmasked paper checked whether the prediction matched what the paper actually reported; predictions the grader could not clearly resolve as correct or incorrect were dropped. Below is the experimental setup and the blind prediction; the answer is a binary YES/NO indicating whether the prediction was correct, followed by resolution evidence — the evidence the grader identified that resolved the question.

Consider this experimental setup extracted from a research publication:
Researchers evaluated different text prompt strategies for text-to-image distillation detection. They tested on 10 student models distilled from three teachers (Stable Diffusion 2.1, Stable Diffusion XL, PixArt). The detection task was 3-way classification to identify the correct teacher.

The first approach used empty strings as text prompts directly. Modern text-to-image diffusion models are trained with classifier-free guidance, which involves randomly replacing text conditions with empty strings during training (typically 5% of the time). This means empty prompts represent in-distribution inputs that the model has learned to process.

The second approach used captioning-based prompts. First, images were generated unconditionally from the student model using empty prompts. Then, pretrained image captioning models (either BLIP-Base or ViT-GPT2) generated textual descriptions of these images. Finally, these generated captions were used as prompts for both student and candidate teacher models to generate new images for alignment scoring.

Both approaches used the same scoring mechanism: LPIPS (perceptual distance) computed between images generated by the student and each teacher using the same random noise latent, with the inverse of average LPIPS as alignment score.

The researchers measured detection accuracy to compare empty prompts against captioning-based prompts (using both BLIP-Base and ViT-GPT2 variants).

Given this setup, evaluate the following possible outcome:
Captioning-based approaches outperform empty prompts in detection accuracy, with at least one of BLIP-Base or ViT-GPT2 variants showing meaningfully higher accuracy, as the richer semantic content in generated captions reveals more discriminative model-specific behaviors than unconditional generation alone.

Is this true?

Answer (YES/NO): NO